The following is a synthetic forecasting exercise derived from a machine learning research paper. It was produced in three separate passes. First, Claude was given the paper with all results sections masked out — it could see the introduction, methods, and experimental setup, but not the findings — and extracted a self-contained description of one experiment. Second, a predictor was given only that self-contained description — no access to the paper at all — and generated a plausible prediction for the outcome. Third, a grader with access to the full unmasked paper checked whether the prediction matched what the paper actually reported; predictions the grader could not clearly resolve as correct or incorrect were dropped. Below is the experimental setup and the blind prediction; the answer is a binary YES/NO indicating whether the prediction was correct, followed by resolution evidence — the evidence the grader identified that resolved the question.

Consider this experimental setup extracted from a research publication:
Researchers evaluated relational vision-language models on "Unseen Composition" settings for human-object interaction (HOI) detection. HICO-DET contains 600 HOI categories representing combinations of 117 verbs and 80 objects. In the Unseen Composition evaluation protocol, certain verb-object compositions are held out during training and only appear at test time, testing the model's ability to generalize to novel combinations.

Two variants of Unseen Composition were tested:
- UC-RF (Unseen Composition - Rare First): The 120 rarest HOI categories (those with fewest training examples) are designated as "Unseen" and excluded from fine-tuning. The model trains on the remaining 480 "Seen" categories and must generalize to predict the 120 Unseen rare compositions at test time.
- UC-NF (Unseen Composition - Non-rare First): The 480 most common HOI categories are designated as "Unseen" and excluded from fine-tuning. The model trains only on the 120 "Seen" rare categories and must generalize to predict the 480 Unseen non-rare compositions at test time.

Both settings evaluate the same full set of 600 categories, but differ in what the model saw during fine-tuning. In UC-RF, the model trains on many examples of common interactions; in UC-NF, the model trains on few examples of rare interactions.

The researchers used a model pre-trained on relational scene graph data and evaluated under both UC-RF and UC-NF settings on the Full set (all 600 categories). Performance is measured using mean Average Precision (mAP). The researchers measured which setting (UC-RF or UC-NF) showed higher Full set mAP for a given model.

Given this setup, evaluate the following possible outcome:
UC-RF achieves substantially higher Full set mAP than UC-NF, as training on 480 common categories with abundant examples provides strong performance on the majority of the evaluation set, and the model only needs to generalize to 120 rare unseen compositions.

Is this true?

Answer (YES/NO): YES